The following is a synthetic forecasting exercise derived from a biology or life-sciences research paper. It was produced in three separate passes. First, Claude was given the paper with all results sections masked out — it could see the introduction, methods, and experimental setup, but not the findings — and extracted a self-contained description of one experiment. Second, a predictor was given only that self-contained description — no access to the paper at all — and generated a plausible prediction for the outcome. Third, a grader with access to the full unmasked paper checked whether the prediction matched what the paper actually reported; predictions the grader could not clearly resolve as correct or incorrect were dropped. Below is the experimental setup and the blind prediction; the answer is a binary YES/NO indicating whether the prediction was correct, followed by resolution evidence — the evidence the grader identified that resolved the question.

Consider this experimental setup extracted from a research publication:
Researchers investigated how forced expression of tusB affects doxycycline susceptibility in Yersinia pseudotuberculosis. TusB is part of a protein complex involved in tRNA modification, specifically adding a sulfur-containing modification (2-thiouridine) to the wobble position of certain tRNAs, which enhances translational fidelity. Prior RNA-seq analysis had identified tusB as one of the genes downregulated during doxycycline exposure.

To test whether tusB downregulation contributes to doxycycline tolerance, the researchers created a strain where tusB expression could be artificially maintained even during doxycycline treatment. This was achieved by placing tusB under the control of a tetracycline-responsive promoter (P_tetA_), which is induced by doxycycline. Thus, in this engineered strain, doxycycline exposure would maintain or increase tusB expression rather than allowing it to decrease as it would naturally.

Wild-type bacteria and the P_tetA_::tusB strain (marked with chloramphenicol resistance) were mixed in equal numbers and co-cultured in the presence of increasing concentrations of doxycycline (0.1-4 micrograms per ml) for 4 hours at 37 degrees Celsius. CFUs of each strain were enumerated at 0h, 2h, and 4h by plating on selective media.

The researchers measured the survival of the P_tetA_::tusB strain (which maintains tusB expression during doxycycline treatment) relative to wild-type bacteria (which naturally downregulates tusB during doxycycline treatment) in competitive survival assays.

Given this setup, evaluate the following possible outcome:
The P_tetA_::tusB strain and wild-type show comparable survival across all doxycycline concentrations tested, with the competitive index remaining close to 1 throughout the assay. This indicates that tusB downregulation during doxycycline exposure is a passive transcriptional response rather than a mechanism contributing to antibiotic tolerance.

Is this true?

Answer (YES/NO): NO